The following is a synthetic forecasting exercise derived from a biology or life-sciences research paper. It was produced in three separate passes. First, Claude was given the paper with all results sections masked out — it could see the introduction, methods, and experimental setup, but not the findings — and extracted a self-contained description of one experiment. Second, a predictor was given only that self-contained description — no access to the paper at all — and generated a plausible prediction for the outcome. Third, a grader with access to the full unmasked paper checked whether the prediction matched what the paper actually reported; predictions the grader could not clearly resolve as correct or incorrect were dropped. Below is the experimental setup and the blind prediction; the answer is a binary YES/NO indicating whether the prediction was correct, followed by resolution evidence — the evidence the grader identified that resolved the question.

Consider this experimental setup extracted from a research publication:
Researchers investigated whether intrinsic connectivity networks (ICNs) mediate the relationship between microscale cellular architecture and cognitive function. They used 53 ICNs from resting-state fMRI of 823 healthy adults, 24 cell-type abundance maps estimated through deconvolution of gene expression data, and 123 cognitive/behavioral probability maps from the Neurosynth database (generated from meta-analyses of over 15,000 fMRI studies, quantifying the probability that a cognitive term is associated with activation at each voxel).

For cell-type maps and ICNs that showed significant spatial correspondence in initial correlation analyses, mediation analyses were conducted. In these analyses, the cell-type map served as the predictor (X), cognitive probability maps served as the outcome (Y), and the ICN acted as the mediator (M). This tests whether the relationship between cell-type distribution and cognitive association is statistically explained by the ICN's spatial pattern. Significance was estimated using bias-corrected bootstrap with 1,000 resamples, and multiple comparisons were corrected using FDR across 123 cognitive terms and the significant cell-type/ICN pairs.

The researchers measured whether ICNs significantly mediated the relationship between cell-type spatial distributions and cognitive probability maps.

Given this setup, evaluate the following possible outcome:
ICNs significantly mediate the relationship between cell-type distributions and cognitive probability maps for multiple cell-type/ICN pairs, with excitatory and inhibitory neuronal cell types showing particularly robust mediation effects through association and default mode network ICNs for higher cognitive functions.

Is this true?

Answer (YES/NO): NO